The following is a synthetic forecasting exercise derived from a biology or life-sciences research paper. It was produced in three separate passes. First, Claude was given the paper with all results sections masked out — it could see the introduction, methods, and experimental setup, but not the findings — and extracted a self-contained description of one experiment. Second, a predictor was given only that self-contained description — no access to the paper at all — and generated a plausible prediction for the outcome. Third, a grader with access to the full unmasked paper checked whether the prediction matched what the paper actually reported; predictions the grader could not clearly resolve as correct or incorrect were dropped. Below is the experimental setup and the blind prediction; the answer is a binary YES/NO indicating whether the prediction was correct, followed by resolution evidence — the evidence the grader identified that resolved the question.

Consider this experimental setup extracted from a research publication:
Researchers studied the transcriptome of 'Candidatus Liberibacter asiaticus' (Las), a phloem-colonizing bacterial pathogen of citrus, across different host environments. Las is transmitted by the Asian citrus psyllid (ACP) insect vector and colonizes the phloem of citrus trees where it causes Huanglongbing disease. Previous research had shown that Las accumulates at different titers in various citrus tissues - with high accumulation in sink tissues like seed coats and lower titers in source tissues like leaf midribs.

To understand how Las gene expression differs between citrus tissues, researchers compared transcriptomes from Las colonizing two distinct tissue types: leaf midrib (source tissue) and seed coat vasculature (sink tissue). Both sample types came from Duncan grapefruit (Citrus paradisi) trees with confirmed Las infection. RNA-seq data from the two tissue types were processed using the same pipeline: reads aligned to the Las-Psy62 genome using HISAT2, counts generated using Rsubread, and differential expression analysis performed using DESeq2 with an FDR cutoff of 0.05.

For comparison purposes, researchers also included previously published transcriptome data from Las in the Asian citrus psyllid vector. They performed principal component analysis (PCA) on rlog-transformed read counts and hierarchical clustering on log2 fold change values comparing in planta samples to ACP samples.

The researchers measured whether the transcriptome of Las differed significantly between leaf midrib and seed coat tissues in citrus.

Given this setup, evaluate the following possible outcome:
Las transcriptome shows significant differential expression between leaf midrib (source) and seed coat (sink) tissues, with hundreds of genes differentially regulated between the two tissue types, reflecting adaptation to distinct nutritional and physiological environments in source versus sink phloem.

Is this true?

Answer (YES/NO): NO